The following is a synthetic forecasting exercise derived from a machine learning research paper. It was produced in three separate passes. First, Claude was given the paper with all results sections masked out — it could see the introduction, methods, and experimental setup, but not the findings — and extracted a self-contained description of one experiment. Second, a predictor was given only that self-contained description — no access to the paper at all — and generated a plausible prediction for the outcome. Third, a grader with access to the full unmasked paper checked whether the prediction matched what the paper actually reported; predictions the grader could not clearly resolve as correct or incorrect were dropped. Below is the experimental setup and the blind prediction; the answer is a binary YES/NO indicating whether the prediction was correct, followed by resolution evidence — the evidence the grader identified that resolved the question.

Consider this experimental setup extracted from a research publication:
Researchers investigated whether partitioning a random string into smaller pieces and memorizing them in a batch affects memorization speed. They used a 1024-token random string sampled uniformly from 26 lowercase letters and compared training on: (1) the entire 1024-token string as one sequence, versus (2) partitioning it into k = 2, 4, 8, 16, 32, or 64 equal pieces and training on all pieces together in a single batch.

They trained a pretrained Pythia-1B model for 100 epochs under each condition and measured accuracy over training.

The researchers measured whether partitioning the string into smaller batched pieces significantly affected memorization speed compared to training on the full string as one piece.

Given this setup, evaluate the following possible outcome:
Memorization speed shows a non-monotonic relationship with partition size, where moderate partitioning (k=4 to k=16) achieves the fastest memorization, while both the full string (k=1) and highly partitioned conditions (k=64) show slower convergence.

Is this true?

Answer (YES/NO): NO